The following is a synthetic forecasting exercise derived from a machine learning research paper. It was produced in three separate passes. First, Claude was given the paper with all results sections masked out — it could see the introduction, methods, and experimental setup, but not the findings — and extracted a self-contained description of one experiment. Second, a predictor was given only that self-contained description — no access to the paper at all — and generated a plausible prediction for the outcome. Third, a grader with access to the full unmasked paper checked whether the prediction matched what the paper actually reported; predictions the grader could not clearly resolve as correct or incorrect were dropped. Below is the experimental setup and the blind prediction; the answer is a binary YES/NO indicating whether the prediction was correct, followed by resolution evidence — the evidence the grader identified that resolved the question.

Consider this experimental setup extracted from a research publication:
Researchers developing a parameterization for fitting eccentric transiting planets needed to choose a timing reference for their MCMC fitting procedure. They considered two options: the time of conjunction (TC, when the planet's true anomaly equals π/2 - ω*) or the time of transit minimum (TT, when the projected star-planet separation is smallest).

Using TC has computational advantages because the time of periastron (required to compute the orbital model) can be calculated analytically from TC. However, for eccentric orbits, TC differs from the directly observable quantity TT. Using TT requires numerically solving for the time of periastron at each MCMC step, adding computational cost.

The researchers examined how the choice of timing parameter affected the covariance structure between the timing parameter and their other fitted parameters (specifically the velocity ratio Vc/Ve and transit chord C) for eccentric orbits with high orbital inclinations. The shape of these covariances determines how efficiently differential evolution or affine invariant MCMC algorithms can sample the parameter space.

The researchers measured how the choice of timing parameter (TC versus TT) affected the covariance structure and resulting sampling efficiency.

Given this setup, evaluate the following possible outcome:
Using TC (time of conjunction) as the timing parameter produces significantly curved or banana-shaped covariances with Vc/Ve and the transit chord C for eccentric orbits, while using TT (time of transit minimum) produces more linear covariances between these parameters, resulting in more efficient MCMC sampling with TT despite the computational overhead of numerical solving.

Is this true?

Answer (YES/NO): YES